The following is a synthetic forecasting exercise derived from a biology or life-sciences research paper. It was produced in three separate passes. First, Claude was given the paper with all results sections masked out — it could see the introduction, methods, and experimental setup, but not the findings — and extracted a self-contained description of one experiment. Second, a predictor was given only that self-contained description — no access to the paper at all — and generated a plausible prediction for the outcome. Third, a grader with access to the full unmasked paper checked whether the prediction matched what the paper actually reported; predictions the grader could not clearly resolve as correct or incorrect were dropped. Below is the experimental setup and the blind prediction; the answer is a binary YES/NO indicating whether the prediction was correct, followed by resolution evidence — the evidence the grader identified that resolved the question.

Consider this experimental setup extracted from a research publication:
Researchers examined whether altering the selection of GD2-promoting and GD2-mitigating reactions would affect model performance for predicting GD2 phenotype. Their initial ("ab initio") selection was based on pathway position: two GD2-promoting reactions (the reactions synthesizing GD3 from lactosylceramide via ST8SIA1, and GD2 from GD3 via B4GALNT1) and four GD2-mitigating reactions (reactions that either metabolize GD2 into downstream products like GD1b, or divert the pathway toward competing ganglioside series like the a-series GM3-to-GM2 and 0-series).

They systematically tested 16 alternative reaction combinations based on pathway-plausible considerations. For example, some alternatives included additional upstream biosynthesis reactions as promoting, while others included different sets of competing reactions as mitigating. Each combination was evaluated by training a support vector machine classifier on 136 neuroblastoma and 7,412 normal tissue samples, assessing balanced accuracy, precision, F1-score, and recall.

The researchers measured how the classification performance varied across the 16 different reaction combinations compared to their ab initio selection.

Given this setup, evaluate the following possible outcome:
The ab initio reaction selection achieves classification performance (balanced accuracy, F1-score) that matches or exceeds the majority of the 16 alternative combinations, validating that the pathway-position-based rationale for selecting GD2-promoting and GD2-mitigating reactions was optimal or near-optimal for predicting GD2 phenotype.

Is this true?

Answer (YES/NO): YES